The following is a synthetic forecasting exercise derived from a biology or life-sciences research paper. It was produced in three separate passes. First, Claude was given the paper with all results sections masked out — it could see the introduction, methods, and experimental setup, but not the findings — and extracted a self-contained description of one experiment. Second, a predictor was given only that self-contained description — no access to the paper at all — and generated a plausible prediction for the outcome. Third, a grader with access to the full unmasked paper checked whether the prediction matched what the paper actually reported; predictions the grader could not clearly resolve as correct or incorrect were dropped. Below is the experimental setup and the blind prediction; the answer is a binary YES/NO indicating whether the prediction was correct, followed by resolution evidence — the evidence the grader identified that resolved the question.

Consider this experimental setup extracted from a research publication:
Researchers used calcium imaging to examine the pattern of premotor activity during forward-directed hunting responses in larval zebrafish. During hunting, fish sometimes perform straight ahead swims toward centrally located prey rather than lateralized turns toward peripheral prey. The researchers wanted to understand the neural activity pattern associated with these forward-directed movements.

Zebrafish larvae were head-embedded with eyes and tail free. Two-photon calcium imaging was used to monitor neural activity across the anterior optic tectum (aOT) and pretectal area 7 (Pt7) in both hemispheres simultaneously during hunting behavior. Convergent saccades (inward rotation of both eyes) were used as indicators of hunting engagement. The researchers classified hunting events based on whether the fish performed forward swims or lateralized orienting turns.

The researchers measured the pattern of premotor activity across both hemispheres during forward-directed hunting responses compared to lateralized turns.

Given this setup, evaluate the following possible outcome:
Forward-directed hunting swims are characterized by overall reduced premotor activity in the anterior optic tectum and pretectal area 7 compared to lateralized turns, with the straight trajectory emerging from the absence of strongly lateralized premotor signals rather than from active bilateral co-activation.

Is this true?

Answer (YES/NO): NO